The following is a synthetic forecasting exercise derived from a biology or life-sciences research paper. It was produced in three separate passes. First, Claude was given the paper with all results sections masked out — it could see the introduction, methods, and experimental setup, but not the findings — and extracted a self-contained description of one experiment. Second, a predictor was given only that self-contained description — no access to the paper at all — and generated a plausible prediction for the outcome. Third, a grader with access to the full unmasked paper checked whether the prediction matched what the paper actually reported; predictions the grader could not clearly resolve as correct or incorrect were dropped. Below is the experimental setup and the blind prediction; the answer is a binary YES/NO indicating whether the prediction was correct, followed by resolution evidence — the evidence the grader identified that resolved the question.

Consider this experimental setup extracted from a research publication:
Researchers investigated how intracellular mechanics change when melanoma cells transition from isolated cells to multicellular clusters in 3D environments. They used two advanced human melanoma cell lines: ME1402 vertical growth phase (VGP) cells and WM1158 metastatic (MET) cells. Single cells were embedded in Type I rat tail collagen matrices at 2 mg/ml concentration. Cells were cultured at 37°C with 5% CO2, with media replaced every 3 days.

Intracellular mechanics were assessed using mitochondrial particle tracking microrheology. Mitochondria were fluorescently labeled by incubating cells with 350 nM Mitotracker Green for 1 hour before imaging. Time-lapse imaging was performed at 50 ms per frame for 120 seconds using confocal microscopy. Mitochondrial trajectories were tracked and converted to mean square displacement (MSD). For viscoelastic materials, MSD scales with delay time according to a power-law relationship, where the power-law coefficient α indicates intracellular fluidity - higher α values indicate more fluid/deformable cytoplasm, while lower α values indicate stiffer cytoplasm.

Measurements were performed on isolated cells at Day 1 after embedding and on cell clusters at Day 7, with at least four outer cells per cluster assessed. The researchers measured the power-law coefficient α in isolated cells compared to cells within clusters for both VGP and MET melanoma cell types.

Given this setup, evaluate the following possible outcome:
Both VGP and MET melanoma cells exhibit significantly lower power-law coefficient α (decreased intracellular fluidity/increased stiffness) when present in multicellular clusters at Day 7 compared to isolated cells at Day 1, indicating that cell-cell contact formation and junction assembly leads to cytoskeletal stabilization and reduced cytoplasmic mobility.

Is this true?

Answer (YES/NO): NO